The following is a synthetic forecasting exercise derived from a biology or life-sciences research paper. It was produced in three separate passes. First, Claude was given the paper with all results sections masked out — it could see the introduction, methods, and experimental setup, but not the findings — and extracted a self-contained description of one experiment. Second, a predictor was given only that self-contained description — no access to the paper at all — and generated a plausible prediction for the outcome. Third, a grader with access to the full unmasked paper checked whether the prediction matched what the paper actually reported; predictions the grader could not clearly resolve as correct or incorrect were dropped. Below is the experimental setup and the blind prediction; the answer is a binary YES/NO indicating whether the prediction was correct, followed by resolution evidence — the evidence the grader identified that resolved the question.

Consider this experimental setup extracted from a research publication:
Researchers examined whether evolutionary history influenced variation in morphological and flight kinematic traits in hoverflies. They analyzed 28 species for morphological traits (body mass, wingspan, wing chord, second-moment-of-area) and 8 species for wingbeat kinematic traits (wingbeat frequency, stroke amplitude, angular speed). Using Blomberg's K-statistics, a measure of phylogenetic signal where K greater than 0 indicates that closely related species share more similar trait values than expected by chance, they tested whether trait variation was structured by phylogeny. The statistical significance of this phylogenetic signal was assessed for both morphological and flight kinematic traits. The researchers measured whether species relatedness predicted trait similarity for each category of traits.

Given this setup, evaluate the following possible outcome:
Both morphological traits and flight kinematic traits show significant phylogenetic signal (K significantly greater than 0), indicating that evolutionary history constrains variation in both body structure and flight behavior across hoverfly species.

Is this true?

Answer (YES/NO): NO